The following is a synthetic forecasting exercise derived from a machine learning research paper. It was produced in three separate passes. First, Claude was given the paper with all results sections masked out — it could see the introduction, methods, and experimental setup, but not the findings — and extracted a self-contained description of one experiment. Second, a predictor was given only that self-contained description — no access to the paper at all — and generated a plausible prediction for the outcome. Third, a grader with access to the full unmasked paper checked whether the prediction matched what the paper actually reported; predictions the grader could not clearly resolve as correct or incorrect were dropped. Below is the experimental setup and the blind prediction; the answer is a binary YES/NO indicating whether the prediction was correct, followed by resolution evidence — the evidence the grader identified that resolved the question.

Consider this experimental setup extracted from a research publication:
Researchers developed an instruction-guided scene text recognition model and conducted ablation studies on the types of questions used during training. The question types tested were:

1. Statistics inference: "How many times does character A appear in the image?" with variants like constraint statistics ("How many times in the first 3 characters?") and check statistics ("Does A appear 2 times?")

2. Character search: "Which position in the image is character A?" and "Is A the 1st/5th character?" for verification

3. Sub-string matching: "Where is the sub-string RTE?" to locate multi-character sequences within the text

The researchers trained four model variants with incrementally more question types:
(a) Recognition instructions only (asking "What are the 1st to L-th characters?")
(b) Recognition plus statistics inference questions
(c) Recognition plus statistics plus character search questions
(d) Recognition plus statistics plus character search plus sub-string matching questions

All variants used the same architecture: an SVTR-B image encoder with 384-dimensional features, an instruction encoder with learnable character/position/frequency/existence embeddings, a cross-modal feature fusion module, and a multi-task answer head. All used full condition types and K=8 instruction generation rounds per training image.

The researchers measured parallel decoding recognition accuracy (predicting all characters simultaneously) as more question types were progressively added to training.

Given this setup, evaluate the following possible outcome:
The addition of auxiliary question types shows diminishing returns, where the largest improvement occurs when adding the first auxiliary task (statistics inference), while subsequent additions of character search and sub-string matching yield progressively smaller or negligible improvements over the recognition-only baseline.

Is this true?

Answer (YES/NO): NO